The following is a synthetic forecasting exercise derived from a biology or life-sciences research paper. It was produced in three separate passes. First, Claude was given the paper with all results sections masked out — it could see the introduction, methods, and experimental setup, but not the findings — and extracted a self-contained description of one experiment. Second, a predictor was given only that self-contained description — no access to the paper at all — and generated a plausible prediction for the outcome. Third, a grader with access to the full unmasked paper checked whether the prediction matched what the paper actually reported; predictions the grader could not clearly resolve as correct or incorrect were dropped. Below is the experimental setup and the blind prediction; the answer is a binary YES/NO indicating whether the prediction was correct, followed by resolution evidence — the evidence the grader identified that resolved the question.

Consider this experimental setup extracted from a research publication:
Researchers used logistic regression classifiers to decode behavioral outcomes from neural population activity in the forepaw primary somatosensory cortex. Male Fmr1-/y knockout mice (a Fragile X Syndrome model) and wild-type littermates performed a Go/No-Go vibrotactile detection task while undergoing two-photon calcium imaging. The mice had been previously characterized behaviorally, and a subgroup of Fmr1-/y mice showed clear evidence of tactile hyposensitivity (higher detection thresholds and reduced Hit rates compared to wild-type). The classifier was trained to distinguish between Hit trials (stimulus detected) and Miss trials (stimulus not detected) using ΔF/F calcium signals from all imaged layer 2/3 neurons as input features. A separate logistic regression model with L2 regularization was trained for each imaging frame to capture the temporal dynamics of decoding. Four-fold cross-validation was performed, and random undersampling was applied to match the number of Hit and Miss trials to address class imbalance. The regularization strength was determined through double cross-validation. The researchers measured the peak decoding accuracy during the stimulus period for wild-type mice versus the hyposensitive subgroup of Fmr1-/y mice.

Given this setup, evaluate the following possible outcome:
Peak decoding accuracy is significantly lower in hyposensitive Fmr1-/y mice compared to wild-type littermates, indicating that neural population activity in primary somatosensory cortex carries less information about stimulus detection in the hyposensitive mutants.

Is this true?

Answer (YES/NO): YES